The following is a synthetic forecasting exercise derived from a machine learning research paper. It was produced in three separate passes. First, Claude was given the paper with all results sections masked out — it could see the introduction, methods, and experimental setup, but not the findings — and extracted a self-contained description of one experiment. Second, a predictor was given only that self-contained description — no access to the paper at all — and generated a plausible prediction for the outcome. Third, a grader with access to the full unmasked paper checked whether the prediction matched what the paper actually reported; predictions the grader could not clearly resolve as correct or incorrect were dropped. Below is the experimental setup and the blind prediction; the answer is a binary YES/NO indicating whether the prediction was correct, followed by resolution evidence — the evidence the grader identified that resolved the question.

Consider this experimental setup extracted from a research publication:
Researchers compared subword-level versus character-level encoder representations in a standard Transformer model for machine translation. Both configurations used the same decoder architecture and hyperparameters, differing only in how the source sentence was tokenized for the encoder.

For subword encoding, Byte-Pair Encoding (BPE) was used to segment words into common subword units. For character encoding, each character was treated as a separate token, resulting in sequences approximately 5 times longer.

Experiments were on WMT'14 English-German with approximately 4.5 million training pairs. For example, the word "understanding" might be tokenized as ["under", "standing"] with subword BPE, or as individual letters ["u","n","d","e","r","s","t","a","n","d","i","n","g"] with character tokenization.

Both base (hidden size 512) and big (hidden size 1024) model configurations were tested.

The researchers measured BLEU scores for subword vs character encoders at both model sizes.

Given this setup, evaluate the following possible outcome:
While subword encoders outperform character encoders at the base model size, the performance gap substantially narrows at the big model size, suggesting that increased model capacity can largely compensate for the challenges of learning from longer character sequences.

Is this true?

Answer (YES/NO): YES